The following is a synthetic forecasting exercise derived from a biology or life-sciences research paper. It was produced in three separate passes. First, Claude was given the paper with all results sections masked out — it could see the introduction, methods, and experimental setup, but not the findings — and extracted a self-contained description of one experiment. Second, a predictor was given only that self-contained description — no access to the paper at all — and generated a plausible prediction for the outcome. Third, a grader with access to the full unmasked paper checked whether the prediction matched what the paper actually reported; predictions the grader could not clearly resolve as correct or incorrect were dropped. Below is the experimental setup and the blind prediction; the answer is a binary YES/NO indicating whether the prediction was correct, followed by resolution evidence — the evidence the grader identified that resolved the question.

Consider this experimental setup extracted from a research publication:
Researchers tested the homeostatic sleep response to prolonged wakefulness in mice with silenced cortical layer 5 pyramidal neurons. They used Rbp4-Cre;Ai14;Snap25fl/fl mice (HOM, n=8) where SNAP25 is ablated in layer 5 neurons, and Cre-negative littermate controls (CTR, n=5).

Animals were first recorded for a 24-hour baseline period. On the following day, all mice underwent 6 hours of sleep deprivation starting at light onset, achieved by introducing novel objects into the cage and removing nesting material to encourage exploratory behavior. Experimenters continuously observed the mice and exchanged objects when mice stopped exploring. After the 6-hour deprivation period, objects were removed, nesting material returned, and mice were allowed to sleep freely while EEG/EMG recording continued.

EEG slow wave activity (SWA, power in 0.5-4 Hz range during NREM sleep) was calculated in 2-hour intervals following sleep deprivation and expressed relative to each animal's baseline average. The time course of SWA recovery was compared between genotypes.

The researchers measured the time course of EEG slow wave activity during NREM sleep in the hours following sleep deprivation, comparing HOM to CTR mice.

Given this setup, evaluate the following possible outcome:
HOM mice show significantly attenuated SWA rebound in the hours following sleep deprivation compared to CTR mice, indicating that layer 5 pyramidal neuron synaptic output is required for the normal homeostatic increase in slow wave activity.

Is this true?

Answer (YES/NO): YES